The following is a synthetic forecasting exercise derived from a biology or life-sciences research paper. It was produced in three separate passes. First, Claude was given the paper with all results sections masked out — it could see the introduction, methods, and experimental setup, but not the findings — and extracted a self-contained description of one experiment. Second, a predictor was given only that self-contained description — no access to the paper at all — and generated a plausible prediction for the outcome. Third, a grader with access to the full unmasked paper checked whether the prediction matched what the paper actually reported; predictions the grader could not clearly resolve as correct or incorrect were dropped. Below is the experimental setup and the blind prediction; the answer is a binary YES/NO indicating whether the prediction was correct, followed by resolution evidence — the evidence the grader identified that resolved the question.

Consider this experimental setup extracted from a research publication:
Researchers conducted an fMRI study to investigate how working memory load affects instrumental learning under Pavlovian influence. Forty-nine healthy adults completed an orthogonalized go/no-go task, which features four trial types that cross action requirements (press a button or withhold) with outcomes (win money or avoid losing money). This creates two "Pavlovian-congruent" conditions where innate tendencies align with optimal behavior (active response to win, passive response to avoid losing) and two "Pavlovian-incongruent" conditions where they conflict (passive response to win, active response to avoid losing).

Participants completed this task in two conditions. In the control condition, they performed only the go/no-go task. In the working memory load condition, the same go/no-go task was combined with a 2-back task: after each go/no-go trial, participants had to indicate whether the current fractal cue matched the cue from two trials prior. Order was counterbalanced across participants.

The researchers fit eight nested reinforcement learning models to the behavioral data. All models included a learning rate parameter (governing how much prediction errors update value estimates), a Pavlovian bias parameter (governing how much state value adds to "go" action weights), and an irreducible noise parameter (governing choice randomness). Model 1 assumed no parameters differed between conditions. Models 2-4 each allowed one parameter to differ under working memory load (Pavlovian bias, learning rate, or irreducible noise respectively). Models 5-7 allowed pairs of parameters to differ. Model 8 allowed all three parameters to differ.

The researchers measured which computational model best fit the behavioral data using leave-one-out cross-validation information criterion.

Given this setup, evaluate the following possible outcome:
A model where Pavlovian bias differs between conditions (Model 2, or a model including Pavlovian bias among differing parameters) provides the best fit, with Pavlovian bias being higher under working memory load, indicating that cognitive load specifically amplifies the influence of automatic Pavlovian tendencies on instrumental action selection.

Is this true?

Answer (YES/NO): NO